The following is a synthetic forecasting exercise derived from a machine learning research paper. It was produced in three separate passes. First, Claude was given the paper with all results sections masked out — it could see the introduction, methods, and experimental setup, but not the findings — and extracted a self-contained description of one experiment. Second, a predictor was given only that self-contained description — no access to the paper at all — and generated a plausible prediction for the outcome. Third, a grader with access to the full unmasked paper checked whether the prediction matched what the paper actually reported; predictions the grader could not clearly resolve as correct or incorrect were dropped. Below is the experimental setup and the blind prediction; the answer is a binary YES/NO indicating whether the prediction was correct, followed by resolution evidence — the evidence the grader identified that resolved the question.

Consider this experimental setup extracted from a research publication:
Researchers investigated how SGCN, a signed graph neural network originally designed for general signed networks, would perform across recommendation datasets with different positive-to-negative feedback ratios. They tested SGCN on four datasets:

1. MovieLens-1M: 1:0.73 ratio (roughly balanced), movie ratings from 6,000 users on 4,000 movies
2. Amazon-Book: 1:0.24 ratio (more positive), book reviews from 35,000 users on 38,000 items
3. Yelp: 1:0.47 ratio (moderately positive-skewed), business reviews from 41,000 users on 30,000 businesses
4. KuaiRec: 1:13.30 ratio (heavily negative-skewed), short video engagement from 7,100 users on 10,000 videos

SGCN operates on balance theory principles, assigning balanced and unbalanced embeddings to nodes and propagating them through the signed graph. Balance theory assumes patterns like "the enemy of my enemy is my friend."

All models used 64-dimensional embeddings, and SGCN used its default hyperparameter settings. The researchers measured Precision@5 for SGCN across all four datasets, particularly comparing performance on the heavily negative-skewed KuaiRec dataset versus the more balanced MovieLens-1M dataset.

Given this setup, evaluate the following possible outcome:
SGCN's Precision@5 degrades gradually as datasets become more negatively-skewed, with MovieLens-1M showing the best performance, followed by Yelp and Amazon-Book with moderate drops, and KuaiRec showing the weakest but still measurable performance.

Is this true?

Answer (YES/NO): NO